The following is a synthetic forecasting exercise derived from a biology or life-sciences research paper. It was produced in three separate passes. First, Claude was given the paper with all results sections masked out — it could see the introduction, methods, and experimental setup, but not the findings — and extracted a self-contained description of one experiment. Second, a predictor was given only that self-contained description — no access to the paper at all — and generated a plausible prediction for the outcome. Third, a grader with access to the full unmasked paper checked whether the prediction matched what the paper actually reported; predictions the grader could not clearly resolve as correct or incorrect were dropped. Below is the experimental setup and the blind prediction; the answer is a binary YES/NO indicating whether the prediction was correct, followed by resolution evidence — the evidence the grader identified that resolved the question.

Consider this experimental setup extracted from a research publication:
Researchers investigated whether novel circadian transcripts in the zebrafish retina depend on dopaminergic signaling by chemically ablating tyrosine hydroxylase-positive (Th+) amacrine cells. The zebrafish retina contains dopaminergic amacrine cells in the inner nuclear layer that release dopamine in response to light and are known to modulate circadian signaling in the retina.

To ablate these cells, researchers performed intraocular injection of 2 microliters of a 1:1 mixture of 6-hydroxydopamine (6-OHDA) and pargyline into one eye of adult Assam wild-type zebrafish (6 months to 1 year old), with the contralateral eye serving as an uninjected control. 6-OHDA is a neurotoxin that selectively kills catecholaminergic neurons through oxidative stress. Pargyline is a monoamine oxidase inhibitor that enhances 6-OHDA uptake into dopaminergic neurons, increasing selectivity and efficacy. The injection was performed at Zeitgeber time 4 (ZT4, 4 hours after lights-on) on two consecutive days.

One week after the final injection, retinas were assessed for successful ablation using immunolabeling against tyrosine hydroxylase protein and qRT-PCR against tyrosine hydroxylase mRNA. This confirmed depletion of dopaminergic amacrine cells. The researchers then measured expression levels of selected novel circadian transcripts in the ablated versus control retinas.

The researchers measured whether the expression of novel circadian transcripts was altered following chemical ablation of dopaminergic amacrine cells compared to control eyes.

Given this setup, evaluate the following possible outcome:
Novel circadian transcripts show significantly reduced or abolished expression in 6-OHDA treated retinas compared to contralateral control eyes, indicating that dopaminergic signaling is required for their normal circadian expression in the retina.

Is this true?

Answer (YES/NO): NO